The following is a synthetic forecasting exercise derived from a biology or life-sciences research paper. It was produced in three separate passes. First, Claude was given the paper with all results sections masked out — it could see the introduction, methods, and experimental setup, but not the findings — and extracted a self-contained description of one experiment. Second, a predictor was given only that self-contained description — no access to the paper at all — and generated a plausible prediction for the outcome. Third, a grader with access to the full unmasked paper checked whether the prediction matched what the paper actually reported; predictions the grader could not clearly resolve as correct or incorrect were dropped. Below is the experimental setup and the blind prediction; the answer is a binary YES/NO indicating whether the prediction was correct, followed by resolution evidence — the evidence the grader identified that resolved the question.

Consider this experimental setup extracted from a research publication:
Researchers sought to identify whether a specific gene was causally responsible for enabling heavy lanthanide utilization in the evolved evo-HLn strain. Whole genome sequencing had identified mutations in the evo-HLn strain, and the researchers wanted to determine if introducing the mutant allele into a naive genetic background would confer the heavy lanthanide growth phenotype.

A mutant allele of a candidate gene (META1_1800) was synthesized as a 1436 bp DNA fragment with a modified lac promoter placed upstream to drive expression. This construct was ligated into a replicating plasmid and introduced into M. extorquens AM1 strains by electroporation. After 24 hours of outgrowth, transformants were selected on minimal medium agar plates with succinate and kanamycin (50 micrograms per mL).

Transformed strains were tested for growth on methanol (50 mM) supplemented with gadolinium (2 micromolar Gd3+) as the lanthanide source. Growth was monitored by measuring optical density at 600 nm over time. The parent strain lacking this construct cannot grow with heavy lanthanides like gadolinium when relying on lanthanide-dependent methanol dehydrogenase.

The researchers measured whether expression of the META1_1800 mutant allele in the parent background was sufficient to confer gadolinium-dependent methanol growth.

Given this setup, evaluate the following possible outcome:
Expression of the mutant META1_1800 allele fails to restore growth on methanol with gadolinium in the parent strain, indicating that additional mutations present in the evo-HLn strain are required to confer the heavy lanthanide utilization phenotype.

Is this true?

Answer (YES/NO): NO